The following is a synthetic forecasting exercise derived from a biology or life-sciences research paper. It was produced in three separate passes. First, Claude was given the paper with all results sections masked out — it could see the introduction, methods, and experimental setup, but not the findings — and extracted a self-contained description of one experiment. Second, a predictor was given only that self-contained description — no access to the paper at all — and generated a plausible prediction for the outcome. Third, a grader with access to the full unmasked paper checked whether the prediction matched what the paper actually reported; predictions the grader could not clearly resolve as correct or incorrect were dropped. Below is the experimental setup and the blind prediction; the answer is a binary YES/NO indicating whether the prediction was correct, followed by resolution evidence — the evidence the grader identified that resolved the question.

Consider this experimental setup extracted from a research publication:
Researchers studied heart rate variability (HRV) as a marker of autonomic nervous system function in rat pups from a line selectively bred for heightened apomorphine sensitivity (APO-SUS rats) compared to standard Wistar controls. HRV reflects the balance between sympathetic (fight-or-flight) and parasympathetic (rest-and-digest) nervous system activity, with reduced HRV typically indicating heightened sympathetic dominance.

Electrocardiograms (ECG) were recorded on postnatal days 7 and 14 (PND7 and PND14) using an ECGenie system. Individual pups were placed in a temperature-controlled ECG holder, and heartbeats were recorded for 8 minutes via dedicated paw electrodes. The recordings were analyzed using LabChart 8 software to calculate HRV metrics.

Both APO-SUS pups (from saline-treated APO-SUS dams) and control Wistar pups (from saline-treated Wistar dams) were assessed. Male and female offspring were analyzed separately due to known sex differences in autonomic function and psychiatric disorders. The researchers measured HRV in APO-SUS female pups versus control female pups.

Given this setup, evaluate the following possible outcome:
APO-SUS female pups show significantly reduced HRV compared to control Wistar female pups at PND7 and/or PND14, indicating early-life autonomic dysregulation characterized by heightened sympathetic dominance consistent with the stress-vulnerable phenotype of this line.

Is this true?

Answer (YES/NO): YES